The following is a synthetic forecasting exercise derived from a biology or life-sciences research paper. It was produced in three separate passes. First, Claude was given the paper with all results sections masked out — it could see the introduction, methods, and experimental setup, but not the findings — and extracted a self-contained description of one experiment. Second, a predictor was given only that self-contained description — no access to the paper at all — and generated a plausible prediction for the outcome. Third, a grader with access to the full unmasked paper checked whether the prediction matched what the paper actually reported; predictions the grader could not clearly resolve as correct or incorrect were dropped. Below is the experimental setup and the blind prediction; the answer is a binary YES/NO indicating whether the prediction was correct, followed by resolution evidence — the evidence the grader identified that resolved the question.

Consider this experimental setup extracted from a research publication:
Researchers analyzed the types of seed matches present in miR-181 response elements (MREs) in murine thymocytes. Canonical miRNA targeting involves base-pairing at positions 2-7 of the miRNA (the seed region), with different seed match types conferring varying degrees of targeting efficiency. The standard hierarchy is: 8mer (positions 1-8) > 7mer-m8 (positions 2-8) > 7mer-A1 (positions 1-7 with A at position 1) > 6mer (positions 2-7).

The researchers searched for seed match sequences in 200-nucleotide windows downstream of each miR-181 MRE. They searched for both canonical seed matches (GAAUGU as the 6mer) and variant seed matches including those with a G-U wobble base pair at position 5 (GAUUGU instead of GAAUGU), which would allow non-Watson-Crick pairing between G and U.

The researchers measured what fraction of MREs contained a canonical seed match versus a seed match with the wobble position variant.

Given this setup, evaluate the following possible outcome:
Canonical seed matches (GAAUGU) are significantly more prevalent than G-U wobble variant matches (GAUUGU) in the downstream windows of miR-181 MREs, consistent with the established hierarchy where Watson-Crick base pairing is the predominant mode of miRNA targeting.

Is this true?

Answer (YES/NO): YES